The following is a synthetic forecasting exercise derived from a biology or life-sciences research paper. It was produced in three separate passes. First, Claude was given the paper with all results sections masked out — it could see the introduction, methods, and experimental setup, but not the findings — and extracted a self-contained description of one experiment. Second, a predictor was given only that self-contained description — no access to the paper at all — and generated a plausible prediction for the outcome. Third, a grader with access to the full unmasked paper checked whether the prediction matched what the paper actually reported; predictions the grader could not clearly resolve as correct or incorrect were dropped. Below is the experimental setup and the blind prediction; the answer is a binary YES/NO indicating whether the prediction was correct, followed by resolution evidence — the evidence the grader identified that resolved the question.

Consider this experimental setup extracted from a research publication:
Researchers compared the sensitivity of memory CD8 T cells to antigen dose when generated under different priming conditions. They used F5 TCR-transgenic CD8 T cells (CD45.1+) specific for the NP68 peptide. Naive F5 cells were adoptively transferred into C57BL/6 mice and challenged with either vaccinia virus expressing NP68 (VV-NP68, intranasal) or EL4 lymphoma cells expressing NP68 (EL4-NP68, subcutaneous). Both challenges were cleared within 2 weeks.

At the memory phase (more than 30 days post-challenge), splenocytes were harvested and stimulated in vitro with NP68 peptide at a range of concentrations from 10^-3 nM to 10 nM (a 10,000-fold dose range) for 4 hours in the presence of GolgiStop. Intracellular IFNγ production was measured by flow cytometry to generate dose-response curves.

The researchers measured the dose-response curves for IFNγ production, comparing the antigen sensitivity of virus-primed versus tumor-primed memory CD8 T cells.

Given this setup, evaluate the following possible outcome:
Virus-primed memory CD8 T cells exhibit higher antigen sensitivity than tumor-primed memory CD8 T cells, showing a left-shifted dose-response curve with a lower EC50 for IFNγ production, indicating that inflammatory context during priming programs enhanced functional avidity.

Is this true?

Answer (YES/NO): NO